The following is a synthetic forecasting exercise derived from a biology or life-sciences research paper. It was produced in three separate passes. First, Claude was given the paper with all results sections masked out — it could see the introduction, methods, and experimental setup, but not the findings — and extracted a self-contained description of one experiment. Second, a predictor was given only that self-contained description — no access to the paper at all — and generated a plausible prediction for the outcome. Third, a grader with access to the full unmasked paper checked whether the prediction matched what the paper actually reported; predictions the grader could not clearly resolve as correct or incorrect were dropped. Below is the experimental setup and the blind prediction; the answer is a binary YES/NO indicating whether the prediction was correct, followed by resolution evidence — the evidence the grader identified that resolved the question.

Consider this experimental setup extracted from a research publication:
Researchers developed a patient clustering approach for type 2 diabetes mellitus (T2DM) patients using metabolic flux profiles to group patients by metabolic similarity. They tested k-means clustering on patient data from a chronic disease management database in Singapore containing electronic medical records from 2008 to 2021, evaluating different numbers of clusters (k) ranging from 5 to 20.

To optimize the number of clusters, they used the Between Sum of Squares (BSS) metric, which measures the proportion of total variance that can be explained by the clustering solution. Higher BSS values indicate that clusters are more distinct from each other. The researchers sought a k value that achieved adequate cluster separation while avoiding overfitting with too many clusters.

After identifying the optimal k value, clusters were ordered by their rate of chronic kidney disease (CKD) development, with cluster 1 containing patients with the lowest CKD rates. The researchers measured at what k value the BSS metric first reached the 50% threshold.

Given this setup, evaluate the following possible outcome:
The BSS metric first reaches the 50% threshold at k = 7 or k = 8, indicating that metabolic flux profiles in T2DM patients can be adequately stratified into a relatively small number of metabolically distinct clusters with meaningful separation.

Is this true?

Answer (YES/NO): NO